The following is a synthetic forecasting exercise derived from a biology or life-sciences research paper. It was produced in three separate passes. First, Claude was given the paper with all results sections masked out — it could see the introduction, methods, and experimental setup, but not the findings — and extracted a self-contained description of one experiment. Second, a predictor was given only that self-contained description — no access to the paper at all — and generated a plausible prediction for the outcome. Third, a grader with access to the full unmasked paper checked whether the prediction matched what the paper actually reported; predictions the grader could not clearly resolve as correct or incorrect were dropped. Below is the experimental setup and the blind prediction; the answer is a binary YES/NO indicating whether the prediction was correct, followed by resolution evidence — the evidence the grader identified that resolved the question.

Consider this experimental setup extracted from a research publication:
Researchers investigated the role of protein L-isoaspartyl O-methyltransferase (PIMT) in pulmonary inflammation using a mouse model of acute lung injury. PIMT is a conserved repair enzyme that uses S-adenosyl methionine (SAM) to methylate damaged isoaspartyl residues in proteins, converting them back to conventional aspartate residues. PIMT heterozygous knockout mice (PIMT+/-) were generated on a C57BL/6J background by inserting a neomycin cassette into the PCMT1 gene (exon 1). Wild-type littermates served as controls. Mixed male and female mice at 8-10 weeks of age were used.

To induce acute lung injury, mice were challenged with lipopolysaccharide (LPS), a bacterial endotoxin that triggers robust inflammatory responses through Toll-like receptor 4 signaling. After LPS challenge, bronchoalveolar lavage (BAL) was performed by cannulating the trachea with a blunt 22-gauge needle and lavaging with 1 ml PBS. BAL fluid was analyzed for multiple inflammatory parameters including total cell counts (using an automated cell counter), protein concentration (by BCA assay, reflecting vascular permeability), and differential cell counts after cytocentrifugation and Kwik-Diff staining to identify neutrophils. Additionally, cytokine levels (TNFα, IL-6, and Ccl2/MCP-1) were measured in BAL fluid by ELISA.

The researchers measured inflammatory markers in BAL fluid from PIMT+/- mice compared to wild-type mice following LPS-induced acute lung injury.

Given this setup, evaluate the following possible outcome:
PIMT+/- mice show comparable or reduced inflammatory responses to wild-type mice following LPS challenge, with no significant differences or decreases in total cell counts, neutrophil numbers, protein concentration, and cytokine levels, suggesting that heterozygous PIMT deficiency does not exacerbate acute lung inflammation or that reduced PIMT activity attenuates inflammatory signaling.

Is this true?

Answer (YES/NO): NO